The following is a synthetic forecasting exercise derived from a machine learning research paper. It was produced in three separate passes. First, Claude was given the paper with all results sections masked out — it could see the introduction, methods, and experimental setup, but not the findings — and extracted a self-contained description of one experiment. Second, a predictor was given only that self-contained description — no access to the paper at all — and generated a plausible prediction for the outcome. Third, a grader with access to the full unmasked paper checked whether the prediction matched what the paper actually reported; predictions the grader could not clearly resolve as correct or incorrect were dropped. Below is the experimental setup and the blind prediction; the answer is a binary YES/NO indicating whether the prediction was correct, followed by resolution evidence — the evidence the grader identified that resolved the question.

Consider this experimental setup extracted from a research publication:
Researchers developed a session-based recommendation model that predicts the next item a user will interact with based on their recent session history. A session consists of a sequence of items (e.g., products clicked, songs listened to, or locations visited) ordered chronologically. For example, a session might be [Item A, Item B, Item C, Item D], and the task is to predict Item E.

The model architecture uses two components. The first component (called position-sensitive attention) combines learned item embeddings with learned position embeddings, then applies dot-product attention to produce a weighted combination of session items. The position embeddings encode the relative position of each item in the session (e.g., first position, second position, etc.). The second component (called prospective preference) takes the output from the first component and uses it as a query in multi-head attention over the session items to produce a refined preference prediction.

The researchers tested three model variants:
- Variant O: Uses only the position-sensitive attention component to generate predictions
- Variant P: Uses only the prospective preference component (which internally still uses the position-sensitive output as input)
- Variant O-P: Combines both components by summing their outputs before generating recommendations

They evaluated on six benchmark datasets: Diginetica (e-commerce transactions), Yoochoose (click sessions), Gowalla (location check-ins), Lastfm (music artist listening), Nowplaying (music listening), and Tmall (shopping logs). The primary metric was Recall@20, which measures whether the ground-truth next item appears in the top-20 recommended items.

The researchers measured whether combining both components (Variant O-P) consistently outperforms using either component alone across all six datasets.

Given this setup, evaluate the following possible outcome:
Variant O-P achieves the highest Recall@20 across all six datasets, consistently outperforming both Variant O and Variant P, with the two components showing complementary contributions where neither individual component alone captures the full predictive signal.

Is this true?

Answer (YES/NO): NO